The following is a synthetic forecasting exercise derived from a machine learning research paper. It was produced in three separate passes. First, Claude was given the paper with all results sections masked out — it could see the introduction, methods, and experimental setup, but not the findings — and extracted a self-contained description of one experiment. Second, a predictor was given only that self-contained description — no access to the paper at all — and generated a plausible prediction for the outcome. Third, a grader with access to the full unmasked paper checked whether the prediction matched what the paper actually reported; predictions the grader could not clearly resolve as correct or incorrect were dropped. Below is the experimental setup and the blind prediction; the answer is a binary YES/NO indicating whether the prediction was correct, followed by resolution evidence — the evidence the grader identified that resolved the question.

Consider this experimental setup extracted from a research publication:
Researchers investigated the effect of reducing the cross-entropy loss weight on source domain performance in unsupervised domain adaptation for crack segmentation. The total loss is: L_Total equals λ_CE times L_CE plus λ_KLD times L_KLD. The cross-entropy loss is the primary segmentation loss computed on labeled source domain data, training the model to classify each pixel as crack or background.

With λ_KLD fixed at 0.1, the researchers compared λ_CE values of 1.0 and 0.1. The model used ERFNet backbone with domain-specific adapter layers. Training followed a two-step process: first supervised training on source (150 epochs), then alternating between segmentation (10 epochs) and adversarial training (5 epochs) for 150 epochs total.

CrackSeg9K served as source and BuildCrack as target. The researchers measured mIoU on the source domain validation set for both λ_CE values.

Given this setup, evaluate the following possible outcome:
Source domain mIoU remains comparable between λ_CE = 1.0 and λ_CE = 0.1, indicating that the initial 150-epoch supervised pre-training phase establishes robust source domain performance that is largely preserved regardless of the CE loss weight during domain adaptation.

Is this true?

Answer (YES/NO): NO